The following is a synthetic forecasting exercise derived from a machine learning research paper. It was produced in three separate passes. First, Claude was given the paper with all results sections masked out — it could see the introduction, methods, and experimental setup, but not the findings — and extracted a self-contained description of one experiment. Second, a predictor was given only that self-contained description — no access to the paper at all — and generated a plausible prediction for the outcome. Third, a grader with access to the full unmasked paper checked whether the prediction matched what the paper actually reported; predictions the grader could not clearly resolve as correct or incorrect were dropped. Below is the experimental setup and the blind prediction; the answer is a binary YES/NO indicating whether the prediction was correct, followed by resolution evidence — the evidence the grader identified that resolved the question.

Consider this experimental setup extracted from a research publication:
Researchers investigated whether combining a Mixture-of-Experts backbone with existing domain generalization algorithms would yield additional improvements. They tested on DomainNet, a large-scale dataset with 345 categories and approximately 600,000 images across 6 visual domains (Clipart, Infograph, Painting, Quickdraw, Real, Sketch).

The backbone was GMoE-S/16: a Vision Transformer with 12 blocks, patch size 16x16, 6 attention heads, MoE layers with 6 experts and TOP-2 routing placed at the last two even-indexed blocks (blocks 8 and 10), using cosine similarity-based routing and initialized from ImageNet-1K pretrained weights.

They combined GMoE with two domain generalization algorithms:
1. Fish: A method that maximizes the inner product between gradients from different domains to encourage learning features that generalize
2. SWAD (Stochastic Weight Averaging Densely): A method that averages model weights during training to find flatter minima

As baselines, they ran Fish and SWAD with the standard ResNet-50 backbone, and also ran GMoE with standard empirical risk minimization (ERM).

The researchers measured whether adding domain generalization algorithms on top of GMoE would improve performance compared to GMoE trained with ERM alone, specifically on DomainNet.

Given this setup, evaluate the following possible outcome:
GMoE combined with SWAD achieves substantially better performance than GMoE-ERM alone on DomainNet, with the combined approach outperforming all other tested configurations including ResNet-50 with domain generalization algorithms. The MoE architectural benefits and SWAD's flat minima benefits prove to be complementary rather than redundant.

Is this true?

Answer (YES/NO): NO